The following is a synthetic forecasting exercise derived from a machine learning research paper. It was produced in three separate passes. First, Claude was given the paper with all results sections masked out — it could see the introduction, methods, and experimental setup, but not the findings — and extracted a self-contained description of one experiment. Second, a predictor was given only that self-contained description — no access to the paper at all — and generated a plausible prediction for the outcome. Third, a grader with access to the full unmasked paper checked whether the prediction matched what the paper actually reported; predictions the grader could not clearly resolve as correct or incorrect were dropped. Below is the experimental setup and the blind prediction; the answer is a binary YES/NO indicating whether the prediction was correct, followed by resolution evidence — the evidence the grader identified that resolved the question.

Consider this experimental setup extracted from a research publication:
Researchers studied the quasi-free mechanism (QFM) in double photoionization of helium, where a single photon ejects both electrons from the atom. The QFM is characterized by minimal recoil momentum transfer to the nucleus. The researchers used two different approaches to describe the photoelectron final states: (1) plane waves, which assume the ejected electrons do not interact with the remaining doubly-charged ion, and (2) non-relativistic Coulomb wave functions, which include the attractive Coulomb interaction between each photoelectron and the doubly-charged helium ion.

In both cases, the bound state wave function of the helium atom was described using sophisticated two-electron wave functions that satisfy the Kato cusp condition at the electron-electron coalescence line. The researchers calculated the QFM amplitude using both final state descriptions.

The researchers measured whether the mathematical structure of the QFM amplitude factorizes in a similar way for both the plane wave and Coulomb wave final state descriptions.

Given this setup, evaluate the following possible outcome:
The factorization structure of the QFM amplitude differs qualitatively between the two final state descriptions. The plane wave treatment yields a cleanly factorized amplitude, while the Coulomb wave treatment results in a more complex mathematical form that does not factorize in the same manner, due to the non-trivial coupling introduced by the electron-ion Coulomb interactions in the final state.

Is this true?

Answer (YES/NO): NO